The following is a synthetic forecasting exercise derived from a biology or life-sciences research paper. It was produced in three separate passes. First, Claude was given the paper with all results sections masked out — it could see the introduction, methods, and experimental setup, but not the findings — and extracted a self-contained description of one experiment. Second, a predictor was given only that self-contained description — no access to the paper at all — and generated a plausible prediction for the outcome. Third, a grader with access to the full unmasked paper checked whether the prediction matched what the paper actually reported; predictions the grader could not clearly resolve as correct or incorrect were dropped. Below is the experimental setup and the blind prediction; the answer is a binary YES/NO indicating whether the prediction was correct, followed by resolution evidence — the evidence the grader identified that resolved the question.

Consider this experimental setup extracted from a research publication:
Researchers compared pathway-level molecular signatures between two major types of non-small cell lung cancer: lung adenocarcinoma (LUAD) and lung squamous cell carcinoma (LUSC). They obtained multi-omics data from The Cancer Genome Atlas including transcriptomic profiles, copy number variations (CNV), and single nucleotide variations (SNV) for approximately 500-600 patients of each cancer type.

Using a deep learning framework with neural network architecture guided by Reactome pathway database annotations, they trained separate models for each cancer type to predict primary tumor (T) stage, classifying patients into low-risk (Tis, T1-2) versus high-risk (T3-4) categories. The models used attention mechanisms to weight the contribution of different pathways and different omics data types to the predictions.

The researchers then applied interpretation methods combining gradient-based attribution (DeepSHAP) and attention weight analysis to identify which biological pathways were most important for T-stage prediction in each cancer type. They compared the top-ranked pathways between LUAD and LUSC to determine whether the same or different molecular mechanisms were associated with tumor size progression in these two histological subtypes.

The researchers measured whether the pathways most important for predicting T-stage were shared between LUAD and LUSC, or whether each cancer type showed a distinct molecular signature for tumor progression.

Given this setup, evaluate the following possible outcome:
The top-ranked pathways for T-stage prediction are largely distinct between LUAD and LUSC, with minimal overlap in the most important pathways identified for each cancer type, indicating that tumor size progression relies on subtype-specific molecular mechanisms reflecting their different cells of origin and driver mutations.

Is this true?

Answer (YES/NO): NO